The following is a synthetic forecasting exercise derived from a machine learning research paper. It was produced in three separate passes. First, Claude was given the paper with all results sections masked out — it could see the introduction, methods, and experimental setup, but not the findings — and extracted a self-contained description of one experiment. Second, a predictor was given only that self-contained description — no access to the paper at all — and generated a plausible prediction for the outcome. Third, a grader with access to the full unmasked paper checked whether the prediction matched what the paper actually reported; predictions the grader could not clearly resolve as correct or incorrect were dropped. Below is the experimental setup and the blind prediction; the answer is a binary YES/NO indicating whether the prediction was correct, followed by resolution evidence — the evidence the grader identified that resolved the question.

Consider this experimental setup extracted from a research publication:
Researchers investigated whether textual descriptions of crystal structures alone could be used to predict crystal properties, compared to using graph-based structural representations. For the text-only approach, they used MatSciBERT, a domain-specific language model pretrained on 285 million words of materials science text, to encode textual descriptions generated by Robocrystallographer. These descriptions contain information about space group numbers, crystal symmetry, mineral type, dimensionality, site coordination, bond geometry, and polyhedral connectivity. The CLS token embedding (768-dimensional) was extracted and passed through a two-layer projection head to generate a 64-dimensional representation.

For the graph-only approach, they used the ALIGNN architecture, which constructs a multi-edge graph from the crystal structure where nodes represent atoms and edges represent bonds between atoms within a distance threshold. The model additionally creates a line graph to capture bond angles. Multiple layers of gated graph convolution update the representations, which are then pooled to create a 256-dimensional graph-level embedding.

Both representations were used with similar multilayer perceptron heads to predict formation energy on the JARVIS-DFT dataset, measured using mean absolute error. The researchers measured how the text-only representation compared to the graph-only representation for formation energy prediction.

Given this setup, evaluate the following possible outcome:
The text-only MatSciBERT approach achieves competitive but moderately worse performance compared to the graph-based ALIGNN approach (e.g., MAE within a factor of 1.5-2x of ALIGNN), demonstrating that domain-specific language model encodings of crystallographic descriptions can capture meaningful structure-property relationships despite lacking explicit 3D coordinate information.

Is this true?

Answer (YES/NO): NO